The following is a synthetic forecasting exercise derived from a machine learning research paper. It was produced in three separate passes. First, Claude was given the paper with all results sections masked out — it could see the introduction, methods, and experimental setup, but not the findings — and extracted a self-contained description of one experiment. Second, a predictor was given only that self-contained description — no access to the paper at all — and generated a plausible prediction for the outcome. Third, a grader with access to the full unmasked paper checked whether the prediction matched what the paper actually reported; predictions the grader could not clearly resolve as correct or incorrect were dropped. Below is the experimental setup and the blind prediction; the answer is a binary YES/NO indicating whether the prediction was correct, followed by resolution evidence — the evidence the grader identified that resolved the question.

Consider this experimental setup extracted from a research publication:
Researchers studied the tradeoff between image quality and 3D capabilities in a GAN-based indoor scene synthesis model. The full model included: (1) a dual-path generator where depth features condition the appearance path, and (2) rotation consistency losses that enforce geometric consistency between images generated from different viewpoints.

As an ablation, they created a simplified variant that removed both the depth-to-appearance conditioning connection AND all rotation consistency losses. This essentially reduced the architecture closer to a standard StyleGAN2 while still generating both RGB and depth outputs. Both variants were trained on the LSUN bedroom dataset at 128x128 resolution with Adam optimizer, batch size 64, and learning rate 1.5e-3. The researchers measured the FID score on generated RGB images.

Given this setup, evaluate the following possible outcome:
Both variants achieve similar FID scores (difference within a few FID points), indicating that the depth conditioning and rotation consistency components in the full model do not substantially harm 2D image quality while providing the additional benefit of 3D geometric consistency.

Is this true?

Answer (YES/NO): NO